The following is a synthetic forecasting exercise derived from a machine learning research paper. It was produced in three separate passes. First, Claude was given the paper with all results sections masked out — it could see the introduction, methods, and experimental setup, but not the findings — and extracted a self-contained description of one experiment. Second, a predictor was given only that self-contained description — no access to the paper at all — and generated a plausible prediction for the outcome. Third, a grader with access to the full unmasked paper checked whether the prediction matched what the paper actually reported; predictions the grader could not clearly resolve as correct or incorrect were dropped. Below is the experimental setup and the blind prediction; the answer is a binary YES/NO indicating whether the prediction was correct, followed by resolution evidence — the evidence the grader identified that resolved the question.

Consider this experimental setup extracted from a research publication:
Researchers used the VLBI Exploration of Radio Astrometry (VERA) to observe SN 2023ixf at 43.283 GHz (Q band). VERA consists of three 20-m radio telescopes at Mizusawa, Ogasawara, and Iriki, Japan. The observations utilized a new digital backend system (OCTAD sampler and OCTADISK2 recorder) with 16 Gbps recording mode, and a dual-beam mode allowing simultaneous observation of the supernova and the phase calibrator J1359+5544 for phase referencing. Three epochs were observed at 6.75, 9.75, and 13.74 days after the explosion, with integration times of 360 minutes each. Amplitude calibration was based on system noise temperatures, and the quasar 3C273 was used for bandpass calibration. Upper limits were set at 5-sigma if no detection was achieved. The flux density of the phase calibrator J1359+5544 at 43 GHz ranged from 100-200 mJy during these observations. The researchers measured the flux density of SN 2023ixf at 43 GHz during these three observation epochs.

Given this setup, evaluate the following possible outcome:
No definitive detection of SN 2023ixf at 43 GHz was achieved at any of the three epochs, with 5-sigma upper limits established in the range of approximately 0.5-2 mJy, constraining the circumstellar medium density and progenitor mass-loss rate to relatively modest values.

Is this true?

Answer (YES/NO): NO